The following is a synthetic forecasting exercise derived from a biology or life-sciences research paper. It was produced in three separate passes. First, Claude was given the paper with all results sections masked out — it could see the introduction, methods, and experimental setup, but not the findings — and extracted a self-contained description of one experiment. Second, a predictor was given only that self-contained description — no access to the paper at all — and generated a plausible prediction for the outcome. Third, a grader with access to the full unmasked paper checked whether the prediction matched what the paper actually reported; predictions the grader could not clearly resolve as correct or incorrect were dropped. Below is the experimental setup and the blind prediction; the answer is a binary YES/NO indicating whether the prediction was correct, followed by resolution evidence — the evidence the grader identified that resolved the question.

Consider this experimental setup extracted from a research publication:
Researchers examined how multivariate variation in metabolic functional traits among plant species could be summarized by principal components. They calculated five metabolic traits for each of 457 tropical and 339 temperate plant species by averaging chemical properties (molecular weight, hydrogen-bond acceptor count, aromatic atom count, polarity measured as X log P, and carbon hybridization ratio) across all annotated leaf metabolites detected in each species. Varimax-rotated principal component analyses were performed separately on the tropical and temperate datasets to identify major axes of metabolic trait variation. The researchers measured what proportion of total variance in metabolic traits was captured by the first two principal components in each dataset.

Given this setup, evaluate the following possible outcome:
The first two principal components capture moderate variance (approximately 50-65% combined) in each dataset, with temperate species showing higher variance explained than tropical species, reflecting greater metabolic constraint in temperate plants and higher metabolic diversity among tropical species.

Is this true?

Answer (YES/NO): NO